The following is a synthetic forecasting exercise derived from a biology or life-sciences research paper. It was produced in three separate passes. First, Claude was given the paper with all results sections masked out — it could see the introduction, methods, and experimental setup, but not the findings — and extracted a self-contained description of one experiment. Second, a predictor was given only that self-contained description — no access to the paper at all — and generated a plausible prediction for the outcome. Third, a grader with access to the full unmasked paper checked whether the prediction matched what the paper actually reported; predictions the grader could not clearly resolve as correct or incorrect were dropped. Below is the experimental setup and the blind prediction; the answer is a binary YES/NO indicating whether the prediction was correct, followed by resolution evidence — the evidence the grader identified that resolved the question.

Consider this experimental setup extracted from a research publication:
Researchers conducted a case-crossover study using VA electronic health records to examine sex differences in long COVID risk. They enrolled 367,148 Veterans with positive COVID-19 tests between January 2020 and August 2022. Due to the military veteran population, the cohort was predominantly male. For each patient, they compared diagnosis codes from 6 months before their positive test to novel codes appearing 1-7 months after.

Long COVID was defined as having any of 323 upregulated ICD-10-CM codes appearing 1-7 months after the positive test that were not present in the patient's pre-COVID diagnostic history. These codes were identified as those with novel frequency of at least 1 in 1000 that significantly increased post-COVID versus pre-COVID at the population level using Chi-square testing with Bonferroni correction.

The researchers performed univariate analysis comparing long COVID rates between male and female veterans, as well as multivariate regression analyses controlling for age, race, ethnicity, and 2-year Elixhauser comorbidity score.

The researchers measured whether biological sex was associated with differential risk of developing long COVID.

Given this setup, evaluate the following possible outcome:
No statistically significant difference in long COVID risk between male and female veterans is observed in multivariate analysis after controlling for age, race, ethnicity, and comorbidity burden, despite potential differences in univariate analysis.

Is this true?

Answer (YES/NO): NO